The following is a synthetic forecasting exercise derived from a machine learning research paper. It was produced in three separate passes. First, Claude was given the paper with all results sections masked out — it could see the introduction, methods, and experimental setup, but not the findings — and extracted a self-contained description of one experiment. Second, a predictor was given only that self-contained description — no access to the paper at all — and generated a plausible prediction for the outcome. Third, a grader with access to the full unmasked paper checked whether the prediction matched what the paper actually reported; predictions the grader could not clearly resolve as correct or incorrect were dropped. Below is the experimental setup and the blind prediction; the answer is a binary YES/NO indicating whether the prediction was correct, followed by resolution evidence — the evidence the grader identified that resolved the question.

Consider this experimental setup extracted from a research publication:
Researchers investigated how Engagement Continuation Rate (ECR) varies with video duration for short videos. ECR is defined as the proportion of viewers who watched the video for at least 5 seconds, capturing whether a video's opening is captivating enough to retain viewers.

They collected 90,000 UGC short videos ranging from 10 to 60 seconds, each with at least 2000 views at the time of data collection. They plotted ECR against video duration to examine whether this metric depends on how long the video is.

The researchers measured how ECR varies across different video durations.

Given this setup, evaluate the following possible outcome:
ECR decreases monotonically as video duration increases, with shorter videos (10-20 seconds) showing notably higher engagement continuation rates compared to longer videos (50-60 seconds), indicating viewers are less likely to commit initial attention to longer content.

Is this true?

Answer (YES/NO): NO